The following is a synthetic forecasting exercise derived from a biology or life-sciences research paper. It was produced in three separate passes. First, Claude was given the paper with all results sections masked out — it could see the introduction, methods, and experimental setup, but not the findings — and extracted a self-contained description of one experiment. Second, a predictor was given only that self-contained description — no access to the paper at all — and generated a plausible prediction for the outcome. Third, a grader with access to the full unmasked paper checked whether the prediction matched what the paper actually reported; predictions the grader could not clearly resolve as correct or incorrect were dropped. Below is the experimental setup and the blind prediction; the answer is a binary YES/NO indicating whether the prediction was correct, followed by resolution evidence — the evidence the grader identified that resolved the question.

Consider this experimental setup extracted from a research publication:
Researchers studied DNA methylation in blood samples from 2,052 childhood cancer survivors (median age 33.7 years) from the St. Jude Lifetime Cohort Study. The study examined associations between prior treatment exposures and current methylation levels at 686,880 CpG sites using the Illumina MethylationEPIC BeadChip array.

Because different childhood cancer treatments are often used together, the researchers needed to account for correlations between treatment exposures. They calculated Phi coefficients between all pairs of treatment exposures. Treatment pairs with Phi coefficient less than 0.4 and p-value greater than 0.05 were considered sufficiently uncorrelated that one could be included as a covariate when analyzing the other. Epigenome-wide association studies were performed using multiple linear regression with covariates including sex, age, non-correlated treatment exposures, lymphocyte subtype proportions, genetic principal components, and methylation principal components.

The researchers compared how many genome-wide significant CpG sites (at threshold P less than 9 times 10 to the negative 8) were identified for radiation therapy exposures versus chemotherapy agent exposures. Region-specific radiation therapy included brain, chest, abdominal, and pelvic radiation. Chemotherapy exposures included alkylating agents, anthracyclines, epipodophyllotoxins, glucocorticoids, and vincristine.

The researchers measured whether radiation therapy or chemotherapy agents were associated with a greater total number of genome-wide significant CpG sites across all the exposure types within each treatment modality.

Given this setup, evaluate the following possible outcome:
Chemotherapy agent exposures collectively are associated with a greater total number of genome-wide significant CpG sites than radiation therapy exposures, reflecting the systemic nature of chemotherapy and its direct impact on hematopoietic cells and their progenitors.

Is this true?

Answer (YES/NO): NO